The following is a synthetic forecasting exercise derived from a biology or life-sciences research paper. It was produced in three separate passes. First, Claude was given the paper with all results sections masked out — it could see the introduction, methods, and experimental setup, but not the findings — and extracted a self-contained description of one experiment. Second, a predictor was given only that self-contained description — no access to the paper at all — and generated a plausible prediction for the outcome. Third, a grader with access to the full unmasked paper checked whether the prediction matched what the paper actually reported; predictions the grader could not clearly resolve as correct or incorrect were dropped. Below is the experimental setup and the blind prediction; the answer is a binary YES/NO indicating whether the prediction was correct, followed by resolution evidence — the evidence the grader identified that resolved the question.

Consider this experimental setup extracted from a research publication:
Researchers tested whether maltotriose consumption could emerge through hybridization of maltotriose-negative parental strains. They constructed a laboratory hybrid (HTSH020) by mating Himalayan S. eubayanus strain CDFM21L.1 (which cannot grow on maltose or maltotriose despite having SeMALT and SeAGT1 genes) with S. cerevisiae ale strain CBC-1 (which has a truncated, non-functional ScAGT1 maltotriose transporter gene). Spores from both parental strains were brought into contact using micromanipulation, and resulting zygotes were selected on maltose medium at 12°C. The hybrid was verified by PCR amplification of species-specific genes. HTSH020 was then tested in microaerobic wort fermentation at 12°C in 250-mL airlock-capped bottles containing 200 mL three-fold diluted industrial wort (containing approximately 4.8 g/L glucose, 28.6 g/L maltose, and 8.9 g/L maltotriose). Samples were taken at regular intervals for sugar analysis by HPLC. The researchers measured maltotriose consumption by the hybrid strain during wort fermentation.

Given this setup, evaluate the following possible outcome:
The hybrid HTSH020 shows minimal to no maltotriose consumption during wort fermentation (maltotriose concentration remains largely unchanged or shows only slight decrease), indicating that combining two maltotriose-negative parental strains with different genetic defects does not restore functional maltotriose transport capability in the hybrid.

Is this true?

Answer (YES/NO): NO